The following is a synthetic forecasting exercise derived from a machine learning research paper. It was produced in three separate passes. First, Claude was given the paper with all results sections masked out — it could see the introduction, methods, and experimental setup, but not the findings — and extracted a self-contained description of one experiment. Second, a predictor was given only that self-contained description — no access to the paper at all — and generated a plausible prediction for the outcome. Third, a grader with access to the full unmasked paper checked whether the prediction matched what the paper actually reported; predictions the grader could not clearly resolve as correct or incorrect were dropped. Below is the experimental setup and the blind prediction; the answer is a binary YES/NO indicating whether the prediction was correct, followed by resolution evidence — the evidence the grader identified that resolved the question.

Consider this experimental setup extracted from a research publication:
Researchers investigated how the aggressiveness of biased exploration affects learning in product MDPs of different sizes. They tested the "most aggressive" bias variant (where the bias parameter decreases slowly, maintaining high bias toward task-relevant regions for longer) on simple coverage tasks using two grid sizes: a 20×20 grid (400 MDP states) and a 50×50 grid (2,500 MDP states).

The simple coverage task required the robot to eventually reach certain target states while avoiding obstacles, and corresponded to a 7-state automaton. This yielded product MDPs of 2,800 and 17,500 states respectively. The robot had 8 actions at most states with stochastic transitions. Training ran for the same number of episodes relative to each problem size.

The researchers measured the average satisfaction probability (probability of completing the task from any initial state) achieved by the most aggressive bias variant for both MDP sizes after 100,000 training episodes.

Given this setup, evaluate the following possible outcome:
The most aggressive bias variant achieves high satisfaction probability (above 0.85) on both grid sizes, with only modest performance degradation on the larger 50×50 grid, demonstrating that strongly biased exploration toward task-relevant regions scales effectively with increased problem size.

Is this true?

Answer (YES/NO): NO